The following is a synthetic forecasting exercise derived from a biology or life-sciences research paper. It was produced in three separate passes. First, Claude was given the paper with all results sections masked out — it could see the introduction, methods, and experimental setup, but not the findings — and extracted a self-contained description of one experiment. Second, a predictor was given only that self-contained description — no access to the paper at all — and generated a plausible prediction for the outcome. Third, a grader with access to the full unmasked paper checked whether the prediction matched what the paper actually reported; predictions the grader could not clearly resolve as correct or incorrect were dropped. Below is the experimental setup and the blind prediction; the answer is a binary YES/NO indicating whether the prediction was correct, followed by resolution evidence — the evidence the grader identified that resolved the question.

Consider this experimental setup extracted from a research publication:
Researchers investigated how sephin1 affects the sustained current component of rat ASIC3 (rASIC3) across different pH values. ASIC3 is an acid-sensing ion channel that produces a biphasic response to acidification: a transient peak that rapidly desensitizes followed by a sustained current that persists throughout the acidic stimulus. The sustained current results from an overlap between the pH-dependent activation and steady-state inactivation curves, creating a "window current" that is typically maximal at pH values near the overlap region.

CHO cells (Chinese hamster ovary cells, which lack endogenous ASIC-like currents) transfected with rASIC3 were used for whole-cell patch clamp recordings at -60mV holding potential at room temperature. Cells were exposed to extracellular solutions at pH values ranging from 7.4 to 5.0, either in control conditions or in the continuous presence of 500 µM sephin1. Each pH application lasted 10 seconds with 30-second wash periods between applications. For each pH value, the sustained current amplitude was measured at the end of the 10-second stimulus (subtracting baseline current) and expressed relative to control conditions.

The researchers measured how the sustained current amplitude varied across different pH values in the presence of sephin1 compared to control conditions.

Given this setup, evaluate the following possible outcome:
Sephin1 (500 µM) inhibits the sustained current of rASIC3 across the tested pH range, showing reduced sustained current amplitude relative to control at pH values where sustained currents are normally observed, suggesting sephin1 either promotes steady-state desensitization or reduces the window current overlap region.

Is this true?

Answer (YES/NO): NO